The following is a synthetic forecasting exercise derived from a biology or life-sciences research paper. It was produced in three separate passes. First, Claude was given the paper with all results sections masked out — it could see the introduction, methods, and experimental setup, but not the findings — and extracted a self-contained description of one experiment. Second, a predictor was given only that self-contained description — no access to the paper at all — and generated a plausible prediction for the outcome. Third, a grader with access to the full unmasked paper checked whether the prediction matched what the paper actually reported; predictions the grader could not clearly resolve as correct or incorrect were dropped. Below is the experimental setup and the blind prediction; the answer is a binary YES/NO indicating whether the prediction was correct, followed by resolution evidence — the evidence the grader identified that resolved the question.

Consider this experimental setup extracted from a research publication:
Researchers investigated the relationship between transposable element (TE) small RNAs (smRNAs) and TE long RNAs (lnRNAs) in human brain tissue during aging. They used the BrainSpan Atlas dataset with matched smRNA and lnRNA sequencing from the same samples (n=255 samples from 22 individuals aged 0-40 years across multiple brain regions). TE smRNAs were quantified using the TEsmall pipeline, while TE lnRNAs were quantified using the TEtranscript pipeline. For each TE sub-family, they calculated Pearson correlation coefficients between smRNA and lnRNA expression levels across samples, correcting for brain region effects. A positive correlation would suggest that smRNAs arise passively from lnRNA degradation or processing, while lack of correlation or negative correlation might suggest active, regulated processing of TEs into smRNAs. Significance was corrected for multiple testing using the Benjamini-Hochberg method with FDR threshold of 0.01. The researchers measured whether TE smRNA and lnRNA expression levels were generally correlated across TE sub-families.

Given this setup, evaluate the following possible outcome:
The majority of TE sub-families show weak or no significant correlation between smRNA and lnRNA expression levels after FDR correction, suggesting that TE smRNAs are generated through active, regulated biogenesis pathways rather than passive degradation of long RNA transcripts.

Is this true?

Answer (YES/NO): NO